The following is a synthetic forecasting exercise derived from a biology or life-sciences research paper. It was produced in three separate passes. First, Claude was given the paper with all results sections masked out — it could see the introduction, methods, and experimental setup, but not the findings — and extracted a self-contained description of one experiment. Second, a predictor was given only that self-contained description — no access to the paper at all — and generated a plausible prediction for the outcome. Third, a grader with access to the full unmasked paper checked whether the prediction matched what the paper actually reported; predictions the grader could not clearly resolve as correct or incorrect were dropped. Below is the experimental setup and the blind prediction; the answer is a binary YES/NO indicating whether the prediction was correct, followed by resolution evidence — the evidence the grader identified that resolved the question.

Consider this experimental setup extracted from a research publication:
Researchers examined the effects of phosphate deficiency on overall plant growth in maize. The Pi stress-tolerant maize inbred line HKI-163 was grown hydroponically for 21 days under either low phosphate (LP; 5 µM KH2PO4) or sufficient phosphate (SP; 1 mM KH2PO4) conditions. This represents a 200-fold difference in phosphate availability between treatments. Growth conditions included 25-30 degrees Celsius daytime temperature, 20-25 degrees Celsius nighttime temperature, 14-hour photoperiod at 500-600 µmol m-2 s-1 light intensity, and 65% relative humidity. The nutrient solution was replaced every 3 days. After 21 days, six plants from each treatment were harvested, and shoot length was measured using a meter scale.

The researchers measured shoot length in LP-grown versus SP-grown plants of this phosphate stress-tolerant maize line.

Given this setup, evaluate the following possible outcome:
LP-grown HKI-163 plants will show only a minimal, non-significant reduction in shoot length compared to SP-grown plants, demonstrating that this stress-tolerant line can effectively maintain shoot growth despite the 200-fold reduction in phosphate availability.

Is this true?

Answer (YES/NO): NO